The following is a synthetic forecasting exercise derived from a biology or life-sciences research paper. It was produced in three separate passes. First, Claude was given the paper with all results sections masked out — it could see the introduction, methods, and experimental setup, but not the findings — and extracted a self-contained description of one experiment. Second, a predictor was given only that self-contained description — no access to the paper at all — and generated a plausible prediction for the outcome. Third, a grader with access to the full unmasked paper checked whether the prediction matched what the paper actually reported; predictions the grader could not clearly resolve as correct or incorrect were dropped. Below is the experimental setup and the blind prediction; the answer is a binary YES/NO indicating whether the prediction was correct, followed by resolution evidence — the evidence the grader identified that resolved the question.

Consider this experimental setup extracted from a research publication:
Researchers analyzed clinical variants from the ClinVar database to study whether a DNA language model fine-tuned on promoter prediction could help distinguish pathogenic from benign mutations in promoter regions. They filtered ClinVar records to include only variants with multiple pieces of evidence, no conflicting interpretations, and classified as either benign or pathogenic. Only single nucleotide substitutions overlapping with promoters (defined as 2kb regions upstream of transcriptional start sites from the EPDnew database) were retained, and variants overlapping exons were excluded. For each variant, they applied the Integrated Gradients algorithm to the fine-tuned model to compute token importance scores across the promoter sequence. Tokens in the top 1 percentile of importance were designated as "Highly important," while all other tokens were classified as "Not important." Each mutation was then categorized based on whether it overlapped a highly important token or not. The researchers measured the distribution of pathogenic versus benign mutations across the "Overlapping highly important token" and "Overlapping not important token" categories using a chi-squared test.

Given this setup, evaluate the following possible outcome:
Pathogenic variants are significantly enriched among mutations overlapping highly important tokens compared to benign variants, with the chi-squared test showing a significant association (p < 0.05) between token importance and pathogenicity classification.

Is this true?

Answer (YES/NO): YES